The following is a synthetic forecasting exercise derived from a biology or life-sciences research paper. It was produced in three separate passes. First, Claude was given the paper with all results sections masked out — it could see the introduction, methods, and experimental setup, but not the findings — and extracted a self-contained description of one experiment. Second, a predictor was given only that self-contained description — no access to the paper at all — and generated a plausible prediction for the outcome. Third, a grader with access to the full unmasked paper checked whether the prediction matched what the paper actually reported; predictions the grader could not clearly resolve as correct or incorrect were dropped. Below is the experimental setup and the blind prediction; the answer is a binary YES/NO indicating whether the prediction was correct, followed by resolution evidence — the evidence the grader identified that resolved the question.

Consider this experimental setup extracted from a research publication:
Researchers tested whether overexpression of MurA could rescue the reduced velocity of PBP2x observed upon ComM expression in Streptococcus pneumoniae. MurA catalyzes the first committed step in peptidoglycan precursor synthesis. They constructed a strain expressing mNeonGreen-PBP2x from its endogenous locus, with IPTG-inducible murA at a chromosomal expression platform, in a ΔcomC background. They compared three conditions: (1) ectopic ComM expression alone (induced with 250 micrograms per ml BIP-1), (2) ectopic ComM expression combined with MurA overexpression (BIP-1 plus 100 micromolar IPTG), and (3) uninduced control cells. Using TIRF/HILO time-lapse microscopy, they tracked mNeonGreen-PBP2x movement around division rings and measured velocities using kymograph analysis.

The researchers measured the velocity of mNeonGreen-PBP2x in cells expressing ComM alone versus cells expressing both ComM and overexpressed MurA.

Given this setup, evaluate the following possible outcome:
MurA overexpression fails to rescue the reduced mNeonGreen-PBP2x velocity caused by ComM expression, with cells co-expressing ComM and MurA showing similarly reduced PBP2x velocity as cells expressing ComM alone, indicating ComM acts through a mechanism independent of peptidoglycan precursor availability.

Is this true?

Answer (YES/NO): NO